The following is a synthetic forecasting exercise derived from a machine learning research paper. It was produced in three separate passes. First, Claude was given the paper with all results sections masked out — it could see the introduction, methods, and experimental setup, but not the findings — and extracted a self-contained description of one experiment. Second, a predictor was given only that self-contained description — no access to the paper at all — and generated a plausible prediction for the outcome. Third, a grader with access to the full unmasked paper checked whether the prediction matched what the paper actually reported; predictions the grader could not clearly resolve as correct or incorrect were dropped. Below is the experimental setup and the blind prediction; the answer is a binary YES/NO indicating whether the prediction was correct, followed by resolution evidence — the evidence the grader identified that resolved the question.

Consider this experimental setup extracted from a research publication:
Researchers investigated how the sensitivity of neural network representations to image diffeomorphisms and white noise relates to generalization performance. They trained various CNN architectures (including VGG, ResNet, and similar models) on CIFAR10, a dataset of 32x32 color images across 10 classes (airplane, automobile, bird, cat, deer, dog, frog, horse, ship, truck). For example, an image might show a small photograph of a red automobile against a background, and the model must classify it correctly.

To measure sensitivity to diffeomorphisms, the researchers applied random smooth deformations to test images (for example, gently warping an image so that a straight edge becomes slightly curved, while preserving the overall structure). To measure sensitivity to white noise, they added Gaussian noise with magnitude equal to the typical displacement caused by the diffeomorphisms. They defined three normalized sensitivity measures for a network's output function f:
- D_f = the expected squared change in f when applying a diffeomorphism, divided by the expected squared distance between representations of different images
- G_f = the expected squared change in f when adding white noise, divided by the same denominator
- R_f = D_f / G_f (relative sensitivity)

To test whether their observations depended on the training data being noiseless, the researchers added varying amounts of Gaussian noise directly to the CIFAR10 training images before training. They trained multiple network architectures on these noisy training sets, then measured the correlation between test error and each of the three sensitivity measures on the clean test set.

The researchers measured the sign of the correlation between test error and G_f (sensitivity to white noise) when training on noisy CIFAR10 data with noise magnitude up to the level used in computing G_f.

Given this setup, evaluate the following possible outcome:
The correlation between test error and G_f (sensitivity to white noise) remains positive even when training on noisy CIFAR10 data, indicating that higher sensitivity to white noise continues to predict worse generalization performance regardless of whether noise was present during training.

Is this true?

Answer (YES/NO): NO